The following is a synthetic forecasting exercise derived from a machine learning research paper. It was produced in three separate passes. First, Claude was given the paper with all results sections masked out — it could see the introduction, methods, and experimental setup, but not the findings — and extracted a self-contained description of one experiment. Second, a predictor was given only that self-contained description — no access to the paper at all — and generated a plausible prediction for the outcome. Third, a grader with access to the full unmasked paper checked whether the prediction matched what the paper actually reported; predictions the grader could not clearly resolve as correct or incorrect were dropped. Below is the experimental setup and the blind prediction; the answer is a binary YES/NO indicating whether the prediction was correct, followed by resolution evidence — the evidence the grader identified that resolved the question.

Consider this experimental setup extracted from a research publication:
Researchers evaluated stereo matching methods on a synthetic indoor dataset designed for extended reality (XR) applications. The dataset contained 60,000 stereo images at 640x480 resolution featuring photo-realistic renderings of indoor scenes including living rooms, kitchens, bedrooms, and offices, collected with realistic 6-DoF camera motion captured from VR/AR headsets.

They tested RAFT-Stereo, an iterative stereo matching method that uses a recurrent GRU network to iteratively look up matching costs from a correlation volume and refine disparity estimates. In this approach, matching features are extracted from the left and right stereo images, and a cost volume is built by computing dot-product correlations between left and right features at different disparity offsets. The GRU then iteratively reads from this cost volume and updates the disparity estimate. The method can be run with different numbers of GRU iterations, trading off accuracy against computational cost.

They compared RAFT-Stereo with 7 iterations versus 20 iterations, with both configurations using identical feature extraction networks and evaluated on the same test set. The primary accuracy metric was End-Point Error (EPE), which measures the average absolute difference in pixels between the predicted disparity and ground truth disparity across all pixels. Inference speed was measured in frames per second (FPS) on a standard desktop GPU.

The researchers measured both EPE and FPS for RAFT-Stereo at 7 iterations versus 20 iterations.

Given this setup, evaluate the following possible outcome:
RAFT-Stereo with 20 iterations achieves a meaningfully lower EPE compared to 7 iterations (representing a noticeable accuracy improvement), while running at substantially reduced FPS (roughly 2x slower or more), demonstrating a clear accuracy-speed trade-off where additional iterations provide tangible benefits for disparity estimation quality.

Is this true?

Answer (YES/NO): YES